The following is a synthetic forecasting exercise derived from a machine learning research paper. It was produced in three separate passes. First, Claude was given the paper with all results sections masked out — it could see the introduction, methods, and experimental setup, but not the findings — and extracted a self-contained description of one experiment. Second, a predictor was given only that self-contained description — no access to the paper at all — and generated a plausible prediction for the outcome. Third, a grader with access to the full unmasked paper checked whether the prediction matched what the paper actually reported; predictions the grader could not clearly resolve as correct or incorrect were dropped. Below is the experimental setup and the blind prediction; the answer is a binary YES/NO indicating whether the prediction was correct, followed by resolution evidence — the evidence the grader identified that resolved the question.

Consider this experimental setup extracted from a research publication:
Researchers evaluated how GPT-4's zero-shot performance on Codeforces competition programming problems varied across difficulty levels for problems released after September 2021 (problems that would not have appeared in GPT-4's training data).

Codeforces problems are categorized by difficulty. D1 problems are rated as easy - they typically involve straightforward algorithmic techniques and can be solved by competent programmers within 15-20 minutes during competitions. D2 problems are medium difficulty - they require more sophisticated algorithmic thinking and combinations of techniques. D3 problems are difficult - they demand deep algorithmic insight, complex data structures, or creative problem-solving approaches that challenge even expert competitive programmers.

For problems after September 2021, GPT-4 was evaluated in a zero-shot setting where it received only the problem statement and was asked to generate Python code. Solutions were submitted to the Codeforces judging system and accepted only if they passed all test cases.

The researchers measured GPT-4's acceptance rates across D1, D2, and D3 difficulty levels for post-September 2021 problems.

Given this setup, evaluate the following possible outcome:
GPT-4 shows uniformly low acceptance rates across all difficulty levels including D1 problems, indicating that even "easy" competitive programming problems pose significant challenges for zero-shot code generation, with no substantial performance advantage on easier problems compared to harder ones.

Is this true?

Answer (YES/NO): NO